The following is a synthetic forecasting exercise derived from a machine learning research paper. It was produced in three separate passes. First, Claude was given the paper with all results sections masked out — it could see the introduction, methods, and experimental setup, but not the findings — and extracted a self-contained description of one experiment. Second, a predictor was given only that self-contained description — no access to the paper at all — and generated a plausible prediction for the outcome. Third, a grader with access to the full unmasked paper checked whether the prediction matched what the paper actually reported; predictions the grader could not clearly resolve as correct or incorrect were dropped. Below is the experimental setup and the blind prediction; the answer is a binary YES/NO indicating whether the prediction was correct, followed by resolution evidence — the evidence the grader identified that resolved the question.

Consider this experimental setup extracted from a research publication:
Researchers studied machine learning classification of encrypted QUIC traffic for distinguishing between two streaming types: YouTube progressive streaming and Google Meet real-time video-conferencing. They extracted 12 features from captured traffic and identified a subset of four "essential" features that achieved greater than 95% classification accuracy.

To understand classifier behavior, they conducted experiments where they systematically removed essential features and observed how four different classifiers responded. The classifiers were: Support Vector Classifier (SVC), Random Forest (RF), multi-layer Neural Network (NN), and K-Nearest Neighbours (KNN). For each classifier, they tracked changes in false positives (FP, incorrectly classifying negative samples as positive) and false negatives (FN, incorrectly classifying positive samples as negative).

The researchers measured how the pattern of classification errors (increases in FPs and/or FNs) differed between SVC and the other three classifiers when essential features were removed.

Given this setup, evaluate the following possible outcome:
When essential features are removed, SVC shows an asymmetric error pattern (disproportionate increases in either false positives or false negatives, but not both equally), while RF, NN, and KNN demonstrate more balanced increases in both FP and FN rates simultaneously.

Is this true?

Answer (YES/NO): YES